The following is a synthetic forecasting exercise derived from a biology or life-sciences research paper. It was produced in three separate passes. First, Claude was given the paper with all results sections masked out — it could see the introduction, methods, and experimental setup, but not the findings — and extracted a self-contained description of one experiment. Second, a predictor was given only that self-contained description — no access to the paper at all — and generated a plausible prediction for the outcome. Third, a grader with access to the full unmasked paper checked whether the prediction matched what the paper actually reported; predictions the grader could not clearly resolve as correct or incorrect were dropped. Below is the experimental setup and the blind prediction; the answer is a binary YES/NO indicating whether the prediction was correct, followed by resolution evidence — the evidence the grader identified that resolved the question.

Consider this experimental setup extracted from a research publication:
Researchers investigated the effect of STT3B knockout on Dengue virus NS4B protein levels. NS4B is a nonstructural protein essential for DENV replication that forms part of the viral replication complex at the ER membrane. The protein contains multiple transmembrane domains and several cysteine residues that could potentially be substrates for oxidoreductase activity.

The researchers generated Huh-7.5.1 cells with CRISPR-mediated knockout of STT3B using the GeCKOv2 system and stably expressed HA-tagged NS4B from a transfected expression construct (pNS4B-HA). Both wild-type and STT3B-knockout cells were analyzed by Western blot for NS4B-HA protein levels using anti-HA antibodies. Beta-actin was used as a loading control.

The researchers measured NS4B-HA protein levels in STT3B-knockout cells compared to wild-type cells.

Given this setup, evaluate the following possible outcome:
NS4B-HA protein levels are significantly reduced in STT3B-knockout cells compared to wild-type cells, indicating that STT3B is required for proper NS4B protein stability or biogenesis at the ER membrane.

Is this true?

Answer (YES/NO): NO